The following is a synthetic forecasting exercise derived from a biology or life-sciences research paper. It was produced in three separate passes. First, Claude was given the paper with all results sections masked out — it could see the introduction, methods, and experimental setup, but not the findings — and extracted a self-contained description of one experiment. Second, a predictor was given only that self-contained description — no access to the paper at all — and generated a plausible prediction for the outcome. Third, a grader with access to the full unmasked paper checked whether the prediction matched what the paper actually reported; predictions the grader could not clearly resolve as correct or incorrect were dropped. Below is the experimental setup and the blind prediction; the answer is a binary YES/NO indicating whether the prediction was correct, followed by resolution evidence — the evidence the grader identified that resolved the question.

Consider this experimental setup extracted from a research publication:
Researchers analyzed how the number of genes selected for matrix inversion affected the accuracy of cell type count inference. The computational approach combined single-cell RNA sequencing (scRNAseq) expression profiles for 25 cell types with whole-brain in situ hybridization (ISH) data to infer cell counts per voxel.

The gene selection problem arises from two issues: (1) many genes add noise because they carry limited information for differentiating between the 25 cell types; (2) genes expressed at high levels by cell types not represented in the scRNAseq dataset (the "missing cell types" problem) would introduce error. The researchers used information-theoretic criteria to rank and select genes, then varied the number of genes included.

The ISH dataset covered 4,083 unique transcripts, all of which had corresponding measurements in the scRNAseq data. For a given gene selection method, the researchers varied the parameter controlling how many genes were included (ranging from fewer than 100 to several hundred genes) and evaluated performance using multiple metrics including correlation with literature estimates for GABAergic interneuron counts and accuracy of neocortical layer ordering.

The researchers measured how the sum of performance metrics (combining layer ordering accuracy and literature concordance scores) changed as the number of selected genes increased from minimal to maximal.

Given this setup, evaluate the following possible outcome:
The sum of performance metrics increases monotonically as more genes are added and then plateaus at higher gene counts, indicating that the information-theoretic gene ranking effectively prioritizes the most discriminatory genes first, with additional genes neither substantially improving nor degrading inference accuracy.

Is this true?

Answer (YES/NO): NO